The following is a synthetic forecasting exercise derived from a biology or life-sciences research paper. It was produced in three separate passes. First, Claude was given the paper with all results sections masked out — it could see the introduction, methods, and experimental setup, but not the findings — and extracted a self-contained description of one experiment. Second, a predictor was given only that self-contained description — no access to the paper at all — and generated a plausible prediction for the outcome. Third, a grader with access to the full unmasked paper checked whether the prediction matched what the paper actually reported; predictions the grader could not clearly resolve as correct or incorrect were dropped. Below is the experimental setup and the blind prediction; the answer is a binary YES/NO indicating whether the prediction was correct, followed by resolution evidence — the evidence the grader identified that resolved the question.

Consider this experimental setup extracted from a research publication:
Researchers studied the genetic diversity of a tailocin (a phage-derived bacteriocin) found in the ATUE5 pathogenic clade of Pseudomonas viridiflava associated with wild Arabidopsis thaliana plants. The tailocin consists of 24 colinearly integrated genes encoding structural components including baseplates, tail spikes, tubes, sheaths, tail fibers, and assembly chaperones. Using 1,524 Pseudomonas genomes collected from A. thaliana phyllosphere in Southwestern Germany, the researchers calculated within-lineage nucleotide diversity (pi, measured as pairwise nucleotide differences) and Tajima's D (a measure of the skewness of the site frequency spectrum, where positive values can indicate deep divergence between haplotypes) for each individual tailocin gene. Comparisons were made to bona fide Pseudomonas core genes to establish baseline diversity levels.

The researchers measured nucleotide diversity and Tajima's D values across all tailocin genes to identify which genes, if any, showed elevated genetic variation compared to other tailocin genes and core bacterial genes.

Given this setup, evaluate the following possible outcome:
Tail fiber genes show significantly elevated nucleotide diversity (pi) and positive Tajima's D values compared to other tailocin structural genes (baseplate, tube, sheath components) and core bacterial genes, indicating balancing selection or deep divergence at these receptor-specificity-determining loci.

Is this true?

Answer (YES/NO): YES